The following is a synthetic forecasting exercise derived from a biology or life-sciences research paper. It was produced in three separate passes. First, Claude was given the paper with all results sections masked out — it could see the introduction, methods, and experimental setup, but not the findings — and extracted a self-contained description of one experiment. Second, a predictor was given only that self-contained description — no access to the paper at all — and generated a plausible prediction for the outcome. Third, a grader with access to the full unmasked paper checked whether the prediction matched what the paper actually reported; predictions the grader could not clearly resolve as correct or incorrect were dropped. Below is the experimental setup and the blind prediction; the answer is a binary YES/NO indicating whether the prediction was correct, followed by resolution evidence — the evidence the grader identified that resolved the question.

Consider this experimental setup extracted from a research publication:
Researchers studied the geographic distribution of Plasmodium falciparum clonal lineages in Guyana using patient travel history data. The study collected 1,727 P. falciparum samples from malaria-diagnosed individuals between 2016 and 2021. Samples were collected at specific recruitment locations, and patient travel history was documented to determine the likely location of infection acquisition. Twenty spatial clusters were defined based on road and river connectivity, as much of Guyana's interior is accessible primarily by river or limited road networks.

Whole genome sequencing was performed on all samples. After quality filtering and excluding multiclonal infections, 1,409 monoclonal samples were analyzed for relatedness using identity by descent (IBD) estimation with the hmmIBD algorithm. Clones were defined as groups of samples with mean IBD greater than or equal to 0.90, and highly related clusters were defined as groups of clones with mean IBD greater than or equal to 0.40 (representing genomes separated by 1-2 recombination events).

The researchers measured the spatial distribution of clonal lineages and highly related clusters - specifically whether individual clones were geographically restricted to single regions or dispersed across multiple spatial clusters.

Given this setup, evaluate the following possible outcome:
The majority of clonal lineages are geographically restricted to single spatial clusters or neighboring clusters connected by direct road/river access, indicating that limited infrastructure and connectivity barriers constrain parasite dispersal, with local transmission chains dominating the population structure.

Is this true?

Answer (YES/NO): NO